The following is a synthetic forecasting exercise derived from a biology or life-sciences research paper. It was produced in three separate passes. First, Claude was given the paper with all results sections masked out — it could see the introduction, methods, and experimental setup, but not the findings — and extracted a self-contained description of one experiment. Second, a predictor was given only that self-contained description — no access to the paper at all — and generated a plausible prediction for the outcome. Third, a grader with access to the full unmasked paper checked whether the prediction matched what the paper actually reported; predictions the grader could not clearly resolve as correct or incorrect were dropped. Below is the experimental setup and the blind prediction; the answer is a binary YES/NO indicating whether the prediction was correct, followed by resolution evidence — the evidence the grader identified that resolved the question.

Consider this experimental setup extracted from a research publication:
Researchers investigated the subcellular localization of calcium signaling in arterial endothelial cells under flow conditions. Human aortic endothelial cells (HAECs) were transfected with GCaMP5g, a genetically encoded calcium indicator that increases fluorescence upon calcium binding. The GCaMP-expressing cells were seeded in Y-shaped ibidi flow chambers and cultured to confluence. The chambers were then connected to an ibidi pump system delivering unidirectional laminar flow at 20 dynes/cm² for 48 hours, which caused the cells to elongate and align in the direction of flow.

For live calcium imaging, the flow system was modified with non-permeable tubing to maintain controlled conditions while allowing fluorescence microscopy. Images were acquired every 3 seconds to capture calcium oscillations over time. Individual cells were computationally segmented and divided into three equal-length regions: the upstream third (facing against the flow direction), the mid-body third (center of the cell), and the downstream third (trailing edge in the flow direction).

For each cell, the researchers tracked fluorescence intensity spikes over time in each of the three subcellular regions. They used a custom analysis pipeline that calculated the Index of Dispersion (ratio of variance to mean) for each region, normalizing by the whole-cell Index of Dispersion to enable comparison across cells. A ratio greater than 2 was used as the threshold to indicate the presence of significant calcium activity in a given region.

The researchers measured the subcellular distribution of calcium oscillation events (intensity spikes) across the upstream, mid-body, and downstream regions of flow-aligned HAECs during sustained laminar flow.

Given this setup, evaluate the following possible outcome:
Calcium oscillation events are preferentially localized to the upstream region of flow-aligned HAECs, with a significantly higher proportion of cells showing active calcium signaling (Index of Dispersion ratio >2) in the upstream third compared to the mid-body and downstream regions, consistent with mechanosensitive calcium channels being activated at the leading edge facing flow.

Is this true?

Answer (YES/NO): NO